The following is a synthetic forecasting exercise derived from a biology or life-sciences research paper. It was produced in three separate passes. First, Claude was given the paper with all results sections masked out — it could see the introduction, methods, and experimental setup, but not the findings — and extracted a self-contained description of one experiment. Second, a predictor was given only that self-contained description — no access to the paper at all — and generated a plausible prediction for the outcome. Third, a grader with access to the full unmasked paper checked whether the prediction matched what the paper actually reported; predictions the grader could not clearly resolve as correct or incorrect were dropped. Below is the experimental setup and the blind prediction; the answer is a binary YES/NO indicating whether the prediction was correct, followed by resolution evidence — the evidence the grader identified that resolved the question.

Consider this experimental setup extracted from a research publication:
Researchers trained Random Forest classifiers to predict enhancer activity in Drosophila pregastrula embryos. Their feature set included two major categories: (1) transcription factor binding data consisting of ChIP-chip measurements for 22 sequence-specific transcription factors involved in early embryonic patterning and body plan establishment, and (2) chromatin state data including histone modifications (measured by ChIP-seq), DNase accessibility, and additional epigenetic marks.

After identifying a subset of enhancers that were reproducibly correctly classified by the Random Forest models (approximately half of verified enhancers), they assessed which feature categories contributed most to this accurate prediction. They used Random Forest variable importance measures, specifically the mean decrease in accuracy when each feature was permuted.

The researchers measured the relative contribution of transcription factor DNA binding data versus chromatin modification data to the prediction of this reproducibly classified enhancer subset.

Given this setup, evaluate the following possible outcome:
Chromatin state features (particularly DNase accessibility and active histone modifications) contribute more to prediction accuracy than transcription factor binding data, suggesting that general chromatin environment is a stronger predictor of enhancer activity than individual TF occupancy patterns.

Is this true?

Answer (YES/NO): NO